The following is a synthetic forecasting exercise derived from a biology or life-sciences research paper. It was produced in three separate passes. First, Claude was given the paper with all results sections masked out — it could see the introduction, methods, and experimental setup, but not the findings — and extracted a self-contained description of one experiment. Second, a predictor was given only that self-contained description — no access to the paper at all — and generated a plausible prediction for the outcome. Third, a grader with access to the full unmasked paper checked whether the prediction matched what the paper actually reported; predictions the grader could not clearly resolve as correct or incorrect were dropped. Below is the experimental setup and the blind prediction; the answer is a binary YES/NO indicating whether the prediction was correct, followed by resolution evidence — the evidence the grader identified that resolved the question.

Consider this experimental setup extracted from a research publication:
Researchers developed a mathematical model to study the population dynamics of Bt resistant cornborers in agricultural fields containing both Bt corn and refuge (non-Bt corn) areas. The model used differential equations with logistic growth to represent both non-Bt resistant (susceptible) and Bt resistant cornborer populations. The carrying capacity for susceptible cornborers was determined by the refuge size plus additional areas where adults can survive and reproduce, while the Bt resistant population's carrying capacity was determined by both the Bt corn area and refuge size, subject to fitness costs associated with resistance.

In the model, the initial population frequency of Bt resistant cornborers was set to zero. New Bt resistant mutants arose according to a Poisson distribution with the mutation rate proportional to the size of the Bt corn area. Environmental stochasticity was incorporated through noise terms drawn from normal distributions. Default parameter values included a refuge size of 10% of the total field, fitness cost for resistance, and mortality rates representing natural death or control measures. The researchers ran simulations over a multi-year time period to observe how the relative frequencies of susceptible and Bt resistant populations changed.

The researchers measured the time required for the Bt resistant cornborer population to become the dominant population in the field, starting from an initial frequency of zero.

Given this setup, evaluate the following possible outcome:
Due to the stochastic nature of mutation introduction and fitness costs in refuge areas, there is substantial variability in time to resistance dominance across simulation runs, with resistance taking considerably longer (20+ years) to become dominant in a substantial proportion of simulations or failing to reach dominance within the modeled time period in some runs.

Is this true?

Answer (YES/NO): NO